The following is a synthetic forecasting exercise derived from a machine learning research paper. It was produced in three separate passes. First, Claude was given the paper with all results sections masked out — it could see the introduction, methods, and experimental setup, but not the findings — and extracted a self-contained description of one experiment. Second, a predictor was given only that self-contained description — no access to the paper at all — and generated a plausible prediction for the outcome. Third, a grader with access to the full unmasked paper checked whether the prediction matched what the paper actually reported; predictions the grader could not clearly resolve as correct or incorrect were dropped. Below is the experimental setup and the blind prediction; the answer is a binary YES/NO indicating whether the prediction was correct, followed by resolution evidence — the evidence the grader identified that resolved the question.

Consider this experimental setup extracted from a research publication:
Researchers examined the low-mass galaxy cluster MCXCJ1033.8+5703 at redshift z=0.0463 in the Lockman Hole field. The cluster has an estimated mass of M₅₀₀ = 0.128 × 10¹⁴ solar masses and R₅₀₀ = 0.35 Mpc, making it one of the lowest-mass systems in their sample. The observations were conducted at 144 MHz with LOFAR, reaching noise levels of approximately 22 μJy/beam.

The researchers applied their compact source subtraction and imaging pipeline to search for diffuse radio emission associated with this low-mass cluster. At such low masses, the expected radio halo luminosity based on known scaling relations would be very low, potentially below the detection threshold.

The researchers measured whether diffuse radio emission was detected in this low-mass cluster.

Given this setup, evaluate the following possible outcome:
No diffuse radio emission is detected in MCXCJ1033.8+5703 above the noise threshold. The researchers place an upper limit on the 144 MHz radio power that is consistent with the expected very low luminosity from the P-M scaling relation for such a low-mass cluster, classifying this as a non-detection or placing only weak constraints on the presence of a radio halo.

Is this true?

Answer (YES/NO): NO